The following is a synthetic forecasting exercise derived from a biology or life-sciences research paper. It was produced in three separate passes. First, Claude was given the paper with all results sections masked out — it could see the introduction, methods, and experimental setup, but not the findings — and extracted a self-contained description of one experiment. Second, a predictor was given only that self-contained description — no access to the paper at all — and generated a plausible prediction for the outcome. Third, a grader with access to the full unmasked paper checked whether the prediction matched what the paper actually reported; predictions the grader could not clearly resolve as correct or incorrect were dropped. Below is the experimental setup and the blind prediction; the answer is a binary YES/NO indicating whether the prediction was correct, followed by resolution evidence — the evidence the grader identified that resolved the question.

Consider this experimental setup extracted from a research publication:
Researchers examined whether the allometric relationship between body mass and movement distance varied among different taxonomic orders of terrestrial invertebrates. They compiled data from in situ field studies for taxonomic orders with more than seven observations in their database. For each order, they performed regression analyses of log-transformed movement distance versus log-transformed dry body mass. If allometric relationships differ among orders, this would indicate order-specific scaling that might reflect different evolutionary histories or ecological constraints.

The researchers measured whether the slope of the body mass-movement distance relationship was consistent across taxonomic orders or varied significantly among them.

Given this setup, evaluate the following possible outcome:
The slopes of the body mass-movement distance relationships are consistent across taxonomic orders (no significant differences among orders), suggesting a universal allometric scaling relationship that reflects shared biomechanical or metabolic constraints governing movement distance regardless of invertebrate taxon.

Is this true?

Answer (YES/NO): NO